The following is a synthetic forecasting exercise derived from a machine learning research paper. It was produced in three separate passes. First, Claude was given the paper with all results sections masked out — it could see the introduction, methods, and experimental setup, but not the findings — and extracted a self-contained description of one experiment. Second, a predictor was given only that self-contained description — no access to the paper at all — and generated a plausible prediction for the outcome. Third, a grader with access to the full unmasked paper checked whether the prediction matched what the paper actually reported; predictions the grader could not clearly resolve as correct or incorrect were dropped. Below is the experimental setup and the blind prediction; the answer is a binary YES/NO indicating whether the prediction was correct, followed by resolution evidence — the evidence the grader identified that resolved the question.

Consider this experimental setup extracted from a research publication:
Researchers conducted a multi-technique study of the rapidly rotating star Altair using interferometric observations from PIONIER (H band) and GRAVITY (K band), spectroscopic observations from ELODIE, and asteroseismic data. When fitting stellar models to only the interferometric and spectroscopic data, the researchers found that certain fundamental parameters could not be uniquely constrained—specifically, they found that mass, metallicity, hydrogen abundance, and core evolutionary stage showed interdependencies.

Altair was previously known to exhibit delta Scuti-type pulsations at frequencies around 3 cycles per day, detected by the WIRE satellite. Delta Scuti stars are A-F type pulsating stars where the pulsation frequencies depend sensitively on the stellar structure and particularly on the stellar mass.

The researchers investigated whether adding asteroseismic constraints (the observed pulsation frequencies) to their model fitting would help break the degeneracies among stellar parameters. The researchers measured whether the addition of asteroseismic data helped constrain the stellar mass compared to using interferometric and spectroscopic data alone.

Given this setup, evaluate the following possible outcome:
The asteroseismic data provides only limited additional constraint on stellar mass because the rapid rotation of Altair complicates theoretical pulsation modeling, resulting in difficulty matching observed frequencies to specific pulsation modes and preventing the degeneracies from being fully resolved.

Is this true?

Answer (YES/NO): NO